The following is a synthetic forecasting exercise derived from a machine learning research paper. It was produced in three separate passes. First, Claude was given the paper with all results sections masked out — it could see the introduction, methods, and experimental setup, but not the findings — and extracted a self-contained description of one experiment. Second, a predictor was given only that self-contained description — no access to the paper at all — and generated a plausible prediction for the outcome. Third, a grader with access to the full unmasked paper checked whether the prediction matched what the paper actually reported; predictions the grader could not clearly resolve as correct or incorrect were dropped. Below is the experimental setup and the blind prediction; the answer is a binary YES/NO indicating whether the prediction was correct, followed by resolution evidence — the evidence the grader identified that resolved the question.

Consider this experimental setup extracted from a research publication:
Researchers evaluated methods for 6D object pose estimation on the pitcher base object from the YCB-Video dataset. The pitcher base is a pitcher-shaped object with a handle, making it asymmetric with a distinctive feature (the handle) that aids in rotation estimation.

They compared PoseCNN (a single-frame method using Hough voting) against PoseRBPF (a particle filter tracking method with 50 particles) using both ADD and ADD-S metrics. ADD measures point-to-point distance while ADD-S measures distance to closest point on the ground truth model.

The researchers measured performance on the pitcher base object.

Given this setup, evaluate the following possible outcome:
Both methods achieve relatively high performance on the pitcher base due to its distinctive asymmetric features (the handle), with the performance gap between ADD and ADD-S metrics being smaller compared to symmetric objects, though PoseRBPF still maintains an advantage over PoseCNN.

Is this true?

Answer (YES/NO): NO